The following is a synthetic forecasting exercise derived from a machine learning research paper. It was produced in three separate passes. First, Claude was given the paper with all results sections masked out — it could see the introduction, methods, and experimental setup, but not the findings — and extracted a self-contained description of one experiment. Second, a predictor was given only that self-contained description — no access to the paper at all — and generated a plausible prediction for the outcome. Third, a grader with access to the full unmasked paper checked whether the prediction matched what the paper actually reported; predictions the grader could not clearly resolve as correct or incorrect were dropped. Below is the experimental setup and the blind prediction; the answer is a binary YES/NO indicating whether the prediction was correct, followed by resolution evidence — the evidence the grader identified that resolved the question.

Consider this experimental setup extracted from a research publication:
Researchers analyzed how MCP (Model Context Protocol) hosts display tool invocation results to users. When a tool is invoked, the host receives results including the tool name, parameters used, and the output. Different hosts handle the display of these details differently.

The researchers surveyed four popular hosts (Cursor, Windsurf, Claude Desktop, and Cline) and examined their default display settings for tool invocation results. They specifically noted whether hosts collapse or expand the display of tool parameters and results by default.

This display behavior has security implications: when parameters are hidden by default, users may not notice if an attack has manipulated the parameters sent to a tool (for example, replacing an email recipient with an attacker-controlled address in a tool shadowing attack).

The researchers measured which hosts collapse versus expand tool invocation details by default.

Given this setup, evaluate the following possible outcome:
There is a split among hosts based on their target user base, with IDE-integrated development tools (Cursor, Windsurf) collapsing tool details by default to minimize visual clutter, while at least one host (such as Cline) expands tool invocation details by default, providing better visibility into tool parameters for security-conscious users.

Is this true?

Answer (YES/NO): NO